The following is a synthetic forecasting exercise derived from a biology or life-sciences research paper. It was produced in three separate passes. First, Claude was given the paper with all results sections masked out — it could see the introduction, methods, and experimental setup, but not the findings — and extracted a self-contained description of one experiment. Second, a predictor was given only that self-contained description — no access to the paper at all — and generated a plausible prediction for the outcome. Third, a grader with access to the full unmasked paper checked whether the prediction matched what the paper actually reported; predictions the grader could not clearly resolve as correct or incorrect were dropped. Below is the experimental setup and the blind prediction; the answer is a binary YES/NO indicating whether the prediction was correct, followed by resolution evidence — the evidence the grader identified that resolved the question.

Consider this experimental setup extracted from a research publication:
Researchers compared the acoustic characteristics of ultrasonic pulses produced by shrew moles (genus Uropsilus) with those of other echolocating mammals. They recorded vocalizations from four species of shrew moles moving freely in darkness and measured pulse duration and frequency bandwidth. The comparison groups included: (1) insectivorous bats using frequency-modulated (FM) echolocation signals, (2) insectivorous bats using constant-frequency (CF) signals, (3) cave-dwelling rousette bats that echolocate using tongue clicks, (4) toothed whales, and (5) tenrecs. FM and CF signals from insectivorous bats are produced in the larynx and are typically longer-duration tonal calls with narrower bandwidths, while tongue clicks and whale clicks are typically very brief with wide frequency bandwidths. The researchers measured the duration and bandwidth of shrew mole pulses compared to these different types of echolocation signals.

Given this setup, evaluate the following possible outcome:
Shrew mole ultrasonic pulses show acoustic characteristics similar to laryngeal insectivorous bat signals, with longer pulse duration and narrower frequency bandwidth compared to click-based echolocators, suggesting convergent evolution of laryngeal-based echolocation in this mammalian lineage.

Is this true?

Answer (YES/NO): NO